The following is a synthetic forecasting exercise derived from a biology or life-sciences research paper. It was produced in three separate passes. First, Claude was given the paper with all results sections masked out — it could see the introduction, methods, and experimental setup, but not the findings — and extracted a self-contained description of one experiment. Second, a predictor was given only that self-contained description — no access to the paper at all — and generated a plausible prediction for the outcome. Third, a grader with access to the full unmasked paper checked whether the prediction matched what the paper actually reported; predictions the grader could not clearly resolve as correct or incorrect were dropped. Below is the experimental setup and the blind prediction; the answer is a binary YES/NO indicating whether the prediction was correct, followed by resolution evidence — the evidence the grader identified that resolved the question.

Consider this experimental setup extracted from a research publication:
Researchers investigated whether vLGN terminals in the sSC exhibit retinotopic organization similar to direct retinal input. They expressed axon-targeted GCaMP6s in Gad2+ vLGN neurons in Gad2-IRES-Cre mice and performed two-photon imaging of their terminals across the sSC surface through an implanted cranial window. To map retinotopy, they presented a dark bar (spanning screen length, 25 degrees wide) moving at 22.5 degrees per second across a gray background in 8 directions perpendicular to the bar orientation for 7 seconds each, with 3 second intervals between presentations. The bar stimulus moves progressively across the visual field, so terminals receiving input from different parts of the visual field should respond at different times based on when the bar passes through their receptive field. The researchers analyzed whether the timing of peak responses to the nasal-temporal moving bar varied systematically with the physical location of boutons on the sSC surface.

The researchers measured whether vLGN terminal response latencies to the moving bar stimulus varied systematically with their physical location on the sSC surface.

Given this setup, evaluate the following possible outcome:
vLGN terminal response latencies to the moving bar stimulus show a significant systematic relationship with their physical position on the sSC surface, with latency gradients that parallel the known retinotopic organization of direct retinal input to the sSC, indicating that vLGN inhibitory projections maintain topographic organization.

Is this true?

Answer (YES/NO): NO